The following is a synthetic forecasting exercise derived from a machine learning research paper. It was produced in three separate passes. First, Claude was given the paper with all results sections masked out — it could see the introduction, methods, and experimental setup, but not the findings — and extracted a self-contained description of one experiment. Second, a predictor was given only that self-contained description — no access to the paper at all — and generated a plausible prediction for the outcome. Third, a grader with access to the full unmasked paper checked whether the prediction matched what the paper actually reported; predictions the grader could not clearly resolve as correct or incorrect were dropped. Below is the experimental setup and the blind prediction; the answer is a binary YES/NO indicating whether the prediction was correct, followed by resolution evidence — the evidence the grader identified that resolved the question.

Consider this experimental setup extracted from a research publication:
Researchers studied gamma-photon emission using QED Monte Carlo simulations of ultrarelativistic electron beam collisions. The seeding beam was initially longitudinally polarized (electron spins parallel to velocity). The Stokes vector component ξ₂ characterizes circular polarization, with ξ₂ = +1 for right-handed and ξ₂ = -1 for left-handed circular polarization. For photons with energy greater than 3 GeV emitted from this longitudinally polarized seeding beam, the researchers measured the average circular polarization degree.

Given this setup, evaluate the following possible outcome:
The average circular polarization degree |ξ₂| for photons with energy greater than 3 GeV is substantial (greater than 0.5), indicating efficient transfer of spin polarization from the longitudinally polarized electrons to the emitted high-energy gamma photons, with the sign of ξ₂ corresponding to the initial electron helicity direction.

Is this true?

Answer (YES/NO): YES